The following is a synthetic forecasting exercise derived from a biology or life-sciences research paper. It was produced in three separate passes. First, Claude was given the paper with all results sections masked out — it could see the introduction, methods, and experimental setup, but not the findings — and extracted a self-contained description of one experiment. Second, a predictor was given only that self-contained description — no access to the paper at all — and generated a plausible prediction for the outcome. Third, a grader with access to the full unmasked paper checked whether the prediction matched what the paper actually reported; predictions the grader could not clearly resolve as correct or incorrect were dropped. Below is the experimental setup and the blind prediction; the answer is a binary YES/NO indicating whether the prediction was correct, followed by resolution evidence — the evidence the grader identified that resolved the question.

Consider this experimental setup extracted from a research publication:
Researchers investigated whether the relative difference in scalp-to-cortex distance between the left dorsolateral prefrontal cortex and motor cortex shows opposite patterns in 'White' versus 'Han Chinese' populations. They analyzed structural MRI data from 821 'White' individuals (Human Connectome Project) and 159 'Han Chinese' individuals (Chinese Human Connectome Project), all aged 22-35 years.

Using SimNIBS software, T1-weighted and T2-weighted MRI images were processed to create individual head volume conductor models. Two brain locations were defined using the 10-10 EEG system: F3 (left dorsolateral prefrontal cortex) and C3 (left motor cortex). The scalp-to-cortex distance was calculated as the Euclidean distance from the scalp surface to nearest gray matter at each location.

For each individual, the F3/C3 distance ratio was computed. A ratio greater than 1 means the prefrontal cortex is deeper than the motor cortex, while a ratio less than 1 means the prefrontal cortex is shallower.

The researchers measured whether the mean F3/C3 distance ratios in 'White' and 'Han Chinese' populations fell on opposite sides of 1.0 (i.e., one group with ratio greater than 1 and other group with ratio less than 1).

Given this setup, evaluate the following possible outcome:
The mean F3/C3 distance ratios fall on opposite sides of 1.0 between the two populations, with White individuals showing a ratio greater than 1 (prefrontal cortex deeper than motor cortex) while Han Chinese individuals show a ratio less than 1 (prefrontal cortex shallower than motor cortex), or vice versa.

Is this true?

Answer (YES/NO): YES